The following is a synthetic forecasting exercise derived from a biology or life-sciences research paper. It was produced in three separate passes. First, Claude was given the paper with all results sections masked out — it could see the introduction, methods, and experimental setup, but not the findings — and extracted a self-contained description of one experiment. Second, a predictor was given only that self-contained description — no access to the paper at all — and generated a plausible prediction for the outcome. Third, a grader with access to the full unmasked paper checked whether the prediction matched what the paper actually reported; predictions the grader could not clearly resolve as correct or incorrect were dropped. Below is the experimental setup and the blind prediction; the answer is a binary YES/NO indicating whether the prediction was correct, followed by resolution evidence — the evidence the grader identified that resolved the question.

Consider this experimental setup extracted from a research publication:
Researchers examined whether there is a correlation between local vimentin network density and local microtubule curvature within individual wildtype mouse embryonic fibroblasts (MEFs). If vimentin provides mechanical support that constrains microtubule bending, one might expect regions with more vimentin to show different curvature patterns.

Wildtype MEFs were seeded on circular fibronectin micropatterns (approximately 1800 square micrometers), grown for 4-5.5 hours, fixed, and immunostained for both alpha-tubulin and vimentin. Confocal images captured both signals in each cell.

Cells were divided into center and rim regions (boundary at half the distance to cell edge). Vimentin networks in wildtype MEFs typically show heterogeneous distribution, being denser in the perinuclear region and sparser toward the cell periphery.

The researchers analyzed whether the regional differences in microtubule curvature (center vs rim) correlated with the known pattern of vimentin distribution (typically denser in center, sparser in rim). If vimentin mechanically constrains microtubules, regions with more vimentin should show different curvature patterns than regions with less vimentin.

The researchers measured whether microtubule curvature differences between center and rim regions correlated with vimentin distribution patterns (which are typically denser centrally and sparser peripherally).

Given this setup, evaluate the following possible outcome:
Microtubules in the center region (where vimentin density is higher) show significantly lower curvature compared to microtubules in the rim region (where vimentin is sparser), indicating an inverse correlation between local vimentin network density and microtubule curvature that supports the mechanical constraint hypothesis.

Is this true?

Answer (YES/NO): NO